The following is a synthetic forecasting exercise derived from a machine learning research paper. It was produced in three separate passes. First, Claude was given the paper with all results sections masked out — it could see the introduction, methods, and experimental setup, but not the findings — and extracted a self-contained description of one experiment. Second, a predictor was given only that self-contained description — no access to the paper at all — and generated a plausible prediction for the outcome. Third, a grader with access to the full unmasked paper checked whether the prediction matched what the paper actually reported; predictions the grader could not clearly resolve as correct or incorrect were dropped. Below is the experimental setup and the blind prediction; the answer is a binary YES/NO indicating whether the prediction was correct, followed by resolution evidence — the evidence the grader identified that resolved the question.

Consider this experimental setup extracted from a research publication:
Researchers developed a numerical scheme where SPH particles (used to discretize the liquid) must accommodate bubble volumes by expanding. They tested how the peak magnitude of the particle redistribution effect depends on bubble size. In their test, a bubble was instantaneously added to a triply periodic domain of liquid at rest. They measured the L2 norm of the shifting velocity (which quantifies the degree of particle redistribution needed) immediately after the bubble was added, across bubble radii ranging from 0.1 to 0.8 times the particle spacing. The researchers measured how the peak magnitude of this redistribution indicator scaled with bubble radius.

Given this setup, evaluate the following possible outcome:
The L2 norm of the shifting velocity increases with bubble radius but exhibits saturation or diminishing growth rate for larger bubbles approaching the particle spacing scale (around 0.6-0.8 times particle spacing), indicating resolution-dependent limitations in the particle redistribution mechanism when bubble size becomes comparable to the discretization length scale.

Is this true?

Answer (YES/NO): NO